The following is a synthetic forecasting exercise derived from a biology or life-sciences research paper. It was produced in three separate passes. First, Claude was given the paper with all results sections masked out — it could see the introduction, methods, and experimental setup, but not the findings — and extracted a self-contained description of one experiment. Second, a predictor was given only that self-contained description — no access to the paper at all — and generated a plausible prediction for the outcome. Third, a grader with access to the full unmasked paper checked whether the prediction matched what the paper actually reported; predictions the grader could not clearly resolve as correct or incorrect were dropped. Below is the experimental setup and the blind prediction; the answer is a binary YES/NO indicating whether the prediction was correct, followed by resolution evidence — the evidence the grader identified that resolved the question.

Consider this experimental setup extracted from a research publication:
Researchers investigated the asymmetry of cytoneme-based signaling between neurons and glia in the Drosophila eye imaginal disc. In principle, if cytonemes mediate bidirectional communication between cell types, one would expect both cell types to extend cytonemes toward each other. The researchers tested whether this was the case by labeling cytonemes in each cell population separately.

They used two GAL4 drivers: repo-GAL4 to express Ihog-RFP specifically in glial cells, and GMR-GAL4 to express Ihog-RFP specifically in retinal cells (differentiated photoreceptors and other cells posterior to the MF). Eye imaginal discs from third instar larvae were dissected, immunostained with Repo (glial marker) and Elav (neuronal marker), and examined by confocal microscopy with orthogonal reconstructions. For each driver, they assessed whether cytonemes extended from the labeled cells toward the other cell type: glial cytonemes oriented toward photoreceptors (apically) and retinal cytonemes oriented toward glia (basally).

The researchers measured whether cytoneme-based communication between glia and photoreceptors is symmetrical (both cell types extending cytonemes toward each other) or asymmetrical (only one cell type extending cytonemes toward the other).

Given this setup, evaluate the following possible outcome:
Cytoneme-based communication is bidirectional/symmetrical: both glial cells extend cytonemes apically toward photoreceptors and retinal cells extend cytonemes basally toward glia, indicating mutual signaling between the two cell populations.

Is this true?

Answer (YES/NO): NO